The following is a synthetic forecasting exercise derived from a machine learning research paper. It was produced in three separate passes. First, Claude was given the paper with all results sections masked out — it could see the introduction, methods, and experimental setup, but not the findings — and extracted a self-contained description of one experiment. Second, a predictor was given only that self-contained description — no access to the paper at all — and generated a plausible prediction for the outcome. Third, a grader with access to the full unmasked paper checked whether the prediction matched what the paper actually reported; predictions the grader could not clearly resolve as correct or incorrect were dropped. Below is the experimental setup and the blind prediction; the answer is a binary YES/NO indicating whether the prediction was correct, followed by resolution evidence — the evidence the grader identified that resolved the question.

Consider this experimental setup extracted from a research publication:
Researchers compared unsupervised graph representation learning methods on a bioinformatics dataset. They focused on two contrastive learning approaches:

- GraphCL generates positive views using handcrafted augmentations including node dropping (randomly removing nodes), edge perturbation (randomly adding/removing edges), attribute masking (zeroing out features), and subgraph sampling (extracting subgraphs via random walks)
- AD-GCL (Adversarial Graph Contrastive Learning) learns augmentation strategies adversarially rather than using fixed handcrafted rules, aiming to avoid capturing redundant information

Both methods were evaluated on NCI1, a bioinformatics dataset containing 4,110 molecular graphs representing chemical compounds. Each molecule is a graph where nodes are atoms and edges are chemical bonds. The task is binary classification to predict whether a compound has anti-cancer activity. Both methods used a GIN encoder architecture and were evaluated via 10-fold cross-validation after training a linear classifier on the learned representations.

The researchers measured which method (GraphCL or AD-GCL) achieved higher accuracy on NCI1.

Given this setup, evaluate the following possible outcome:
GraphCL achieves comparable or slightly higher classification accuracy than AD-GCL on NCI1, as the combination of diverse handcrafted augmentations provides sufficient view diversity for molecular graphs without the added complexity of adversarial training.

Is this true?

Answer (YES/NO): NO